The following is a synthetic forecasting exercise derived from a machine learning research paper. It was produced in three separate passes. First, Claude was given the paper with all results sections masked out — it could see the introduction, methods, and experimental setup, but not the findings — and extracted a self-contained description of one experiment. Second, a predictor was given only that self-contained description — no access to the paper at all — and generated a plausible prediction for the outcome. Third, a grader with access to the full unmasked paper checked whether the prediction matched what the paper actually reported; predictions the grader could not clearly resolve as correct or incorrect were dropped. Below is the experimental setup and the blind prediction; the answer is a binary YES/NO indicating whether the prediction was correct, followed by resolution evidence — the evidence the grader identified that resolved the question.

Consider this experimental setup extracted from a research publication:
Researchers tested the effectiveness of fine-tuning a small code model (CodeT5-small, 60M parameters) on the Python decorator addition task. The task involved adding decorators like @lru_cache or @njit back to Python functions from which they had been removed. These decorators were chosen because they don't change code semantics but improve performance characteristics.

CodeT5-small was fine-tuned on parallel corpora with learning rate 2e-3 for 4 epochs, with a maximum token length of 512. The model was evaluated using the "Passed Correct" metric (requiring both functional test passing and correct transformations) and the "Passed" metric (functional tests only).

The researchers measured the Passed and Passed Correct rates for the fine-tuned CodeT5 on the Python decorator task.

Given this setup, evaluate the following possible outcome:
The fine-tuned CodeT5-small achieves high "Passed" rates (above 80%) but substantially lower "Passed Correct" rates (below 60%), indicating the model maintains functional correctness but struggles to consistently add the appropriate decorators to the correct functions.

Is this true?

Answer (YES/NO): NO